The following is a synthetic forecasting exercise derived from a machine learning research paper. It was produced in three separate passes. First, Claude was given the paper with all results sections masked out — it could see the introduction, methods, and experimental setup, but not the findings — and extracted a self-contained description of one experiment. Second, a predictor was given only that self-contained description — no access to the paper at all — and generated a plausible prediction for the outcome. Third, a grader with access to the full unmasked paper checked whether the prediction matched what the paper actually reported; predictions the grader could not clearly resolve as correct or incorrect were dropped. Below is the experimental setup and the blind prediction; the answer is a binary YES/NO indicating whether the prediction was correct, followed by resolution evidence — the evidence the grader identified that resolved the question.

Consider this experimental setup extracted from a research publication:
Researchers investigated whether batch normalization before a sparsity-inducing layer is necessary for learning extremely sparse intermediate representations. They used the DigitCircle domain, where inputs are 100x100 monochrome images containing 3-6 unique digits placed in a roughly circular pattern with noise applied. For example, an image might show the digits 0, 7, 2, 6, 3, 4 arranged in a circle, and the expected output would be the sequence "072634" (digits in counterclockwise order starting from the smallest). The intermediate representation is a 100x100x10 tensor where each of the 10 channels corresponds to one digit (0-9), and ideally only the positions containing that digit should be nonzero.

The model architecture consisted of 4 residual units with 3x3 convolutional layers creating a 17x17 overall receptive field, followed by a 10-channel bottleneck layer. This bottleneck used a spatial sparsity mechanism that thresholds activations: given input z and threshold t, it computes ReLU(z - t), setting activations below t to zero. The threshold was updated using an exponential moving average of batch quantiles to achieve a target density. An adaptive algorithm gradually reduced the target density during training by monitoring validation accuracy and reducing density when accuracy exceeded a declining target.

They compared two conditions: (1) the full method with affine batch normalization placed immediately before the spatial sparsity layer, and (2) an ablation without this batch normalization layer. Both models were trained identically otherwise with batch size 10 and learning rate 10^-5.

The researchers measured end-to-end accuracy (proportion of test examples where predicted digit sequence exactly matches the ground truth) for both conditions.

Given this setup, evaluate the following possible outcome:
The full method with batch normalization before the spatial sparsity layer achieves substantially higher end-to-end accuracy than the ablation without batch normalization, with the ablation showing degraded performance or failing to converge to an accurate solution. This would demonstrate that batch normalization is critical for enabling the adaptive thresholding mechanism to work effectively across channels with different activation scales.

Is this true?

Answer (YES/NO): YES